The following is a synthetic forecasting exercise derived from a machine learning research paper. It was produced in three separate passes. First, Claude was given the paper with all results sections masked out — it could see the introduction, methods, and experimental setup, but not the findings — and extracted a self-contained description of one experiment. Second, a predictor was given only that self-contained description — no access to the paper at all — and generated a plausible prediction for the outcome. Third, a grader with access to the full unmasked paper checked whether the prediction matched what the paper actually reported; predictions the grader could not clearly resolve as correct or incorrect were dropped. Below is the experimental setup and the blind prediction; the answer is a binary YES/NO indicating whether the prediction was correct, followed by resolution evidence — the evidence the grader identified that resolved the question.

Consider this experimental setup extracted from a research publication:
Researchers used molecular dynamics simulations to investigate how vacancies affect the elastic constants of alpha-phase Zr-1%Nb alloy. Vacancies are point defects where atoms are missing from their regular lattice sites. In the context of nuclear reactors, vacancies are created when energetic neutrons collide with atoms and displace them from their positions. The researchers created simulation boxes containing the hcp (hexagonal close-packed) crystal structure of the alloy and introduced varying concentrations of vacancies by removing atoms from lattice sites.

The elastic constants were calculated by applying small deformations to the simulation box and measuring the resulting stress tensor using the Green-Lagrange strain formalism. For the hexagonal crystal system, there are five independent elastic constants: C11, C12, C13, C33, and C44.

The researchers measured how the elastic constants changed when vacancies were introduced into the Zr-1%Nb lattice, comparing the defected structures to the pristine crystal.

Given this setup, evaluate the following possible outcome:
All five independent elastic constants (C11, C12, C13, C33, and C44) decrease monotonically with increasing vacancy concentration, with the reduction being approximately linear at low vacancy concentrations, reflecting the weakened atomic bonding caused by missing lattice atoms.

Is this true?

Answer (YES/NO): NO